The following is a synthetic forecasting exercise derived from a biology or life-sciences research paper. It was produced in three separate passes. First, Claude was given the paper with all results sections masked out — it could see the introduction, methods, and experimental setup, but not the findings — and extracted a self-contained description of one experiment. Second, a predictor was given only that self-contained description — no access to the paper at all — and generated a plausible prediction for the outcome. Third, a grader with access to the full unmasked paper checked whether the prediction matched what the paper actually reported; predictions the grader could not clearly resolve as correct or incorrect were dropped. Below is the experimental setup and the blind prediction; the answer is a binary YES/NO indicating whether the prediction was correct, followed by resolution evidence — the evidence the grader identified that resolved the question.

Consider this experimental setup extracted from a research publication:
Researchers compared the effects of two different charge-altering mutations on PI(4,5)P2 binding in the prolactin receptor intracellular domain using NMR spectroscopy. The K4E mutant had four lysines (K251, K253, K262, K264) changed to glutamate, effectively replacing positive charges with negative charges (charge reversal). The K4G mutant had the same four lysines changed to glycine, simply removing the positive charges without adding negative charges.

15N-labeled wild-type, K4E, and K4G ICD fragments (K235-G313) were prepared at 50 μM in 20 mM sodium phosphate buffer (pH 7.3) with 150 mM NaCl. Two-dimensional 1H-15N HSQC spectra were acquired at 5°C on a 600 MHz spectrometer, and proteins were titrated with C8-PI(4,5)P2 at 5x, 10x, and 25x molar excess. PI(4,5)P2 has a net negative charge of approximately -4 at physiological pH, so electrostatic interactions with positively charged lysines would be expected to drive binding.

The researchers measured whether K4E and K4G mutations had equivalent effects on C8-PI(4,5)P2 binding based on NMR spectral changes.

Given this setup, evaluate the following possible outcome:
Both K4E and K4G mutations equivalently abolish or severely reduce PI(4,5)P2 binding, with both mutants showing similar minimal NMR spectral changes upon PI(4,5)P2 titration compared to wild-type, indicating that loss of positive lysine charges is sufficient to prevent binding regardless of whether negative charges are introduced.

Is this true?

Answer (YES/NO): NO